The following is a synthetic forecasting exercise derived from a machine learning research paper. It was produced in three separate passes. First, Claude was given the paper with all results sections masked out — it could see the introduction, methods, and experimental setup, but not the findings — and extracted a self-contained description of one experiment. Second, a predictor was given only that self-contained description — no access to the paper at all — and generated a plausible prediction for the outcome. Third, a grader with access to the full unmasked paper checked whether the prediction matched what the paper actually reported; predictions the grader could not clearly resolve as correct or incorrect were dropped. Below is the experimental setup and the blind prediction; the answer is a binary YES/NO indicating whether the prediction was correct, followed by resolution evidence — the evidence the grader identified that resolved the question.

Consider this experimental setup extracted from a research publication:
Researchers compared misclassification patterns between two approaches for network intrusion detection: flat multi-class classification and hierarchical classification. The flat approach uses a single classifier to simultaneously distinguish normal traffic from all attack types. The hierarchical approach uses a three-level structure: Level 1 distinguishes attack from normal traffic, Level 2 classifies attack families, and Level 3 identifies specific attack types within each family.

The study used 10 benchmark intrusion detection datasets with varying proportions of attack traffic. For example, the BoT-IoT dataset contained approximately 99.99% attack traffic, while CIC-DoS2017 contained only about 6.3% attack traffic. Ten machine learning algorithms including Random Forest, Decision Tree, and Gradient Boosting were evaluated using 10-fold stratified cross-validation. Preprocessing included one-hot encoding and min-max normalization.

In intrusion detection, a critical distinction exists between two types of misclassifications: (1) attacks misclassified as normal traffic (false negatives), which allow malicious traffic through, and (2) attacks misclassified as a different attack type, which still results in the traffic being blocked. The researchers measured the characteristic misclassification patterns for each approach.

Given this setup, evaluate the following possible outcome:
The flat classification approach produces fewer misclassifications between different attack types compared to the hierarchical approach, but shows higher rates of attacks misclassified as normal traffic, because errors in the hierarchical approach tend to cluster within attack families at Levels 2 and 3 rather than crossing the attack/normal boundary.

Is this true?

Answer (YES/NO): YES